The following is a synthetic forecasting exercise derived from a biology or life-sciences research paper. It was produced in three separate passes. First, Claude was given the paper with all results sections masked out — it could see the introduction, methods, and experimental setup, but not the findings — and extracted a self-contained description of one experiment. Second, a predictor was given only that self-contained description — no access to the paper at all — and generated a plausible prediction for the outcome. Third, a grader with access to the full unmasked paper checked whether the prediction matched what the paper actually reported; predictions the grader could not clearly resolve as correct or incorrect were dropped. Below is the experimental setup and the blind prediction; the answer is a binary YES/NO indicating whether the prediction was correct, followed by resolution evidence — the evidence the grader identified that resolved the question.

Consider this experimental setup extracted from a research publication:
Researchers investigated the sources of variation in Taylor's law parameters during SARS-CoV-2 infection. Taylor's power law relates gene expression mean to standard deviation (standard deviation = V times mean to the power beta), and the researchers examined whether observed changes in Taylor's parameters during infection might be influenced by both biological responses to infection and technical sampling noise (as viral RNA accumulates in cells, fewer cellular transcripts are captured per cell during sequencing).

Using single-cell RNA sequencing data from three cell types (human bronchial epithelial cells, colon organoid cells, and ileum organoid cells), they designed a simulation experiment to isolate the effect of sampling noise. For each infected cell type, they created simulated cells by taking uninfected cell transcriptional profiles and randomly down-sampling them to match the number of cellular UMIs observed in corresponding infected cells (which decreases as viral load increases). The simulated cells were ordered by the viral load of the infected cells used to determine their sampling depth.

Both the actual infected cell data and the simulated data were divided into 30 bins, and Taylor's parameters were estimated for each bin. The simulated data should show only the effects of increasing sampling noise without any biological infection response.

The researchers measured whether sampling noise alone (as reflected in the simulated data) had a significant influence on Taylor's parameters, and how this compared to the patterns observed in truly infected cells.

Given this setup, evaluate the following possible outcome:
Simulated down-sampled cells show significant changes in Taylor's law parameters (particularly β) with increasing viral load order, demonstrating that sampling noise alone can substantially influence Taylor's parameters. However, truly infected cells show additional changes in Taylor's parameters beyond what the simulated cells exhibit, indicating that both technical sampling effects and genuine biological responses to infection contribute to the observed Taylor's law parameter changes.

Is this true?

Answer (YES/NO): YES